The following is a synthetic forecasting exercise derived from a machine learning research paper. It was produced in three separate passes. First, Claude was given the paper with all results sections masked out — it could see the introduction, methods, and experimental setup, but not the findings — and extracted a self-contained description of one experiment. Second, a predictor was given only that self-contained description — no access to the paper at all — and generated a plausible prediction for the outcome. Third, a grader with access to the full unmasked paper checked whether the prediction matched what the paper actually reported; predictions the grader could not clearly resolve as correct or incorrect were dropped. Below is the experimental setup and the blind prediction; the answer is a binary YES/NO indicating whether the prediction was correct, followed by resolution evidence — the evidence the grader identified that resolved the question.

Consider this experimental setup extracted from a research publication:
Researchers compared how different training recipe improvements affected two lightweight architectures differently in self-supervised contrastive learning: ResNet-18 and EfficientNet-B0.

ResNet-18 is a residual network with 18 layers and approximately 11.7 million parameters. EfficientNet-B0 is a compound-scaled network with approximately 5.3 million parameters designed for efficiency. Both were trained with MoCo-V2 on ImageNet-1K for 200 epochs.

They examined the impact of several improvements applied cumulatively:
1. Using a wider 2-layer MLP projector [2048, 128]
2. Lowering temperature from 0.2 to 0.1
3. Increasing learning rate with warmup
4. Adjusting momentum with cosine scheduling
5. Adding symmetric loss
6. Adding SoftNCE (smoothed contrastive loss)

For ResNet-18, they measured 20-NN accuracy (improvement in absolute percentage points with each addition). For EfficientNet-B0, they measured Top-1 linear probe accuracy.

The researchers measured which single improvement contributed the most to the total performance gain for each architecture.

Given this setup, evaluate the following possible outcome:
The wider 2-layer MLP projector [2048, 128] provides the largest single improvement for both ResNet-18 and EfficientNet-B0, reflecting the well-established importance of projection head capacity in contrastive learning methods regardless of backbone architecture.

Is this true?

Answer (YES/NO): NO